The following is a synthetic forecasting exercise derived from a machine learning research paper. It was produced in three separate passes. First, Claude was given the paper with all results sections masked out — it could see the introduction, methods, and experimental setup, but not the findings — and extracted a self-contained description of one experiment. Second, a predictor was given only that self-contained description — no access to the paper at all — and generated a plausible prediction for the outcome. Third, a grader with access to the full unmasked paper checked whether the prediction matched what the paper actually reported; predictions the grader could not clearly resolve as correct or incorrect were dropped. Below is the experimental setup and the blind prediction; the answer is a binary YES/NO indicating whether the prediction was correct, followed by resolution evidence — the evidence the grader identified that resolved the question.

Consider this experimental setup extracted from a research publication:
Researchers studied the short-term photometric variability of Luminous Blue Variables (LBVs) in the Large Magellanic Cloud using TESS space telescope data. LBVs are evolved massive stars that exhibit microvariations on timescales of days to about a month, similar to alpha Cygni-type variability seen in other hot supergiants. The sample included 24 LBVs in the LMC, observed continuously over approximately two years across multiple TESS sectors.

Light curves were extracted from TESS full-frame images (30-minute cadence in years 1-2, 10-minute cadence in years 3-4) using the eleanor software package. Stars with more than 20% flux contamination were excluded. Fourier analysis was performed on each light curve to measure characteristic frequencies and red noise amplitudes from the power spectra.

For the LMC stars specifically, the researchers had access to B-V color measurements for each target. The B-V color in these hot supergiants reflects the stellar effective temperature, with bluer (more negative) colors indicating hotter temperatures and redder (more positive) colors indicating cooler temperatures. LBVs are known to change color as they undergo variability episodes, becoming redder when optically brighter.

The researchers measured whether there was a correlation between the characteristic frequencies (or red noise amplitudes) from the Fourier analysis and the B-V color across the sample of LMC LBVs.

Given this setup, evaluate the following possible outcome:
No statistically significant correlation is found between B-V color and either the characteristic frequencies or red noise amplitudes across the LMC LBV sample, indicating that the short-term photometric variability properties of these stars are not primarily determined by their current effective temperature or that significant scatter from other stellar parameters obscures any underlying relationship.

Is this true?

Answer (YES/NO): YES